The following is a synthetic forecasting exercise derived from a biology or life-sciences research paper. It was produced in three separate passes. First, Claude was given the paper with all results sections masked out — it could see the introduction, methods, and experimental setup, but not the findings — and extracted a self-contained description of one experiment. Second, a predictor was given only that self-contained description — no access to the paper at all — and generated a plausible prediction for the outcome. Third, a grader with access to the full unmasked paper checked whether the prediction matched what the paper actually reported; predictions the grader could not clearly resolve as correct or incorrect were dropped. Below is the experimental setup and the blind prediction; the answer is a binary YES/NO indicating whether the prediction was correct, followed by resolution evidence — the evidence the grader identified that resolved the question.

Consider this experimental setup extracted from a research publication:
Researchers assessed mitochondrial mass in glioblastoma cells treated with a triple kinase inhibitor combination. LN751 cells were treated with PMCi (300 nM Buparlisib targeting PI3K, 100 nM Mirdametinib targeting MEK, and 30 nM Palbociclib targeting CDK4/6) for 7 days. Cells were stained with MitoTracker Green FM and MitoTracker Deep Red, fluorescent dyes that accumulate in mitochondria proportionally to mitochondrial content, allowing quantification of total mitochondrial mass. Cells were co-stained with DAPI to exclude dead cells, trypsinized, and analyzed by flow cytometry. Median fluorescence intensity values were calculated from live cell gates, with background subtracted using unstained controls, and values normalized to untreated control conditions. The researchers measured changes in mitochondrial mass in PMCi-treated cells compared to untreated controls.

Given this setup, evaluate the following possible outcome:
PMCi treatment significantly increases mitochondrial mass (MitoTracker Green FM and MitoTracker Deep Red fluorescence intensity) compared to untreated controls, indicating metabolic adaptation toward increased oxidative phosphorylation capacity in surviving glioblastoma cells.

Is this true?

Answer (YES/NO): NO